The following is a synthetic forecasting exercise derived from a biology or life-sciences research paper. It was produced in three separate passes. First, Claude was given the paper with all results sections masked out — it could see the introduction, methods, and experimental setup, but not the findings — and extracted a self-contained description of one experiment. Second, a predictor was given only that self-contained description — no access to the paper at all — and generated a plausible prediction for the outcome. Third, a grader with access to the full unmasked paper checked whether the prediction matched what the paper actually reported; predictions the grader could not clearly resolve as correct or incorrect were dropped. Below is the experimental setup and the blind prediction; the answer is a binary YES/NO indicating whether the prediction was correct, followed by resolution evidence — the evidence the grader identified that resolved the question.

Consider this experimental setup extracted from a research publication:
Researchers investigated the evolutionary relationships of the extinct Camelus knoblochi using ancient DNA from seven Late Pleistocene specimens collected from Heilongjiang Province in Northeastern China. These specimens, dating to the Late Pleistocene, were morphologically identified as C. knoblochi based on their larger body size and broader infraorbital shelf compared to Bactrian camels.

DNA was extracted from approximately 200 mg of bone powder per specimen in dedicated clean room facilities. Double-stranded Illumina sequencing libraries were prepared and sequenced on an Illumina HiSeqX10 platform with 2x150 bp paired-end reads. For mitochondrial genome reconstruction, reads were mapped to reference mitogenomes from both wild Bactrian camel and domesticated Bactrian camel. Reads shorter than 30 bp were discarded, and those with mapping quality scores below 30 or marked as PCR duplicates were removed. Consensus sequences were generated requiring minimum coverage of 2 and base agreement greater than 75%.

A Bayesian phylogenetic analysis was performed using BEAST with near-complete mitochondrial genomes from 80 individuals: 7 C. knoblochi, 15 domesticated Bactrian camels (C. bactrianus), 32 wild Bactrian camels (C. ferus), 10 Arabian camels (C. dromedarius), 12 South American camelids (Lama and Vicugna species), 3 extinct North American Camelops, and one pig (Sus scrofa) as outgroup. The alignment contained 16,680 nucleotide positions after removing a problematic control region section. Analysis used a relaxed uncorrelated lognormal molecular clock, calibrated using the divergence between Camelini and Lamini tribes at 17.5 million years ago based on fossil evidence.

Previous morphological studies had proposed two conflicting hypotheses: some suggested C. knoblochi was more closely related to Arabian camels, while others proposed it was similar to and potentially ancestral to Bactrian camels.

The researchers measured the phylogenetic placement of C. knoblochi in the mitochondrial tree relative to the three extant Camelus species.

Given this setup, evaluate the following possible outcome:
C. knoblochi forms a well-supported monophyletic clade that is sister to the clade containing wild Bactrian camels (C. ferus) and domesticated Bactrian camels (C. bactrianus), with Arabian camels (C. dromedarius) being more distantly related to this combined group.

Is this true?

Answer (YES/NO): NO